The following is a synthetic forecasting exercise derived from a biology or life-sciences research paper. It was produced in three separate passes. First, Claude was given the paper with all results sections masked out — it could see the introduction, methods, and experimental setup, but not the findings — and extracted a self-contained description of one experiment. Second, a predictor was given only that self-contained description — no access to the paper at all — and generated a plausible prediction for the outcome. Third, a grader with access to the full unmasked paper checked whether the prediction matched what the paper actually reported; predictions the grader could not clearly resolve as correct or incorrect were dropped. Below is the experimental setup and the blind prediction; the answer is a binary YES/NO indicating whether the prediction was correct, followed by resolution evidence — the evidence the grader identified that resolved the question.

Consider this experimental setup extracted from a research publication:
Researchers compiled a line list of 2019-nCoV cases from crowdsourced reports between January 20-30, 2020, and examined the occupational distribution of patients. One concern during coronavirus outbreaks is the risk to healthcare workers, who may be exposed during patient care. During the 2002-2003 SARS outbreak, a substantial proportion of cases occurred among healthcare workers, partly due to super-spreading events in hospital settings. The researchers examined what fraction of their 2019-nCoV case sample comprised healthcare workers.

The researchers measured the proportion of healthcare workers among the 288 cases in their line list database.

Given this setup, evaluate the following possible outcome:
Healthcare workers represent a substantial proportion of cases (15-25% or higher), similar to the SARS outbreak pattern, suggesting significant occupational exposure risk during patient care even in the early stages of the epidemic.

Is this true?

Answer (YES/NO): NO